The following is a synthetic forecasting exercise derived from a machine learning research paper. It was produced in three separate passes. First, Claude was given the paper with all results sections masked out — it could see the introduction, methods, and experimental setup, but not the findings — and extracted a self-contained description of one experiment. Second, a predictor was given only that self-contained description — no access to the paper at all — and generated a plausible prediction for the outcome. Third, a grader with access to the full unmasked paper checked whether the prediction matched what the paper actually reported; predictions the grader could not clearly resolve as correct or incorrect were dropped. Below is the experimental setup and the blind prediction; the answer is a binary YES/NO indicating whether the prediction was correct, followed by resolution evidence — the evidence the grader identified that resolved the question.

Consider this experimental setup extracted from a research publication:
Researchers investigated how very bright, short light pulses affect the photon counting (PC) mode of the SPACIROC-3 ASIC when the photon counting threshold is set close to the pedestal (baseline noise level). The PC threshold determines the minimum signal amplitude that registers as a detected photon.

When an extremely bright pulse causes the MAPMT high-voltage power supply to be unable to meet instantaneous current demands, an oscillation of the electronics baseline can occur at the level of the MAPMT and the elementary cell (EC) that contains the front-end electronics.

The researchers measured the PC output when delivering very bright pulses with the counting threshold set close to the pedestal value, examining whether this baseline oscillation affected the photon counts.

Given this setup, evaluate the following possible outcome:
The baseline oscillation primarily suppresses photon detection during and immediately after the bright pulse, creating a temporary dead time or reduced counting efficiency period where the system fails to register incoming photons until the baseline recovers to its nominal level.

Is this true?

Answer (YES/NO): NO